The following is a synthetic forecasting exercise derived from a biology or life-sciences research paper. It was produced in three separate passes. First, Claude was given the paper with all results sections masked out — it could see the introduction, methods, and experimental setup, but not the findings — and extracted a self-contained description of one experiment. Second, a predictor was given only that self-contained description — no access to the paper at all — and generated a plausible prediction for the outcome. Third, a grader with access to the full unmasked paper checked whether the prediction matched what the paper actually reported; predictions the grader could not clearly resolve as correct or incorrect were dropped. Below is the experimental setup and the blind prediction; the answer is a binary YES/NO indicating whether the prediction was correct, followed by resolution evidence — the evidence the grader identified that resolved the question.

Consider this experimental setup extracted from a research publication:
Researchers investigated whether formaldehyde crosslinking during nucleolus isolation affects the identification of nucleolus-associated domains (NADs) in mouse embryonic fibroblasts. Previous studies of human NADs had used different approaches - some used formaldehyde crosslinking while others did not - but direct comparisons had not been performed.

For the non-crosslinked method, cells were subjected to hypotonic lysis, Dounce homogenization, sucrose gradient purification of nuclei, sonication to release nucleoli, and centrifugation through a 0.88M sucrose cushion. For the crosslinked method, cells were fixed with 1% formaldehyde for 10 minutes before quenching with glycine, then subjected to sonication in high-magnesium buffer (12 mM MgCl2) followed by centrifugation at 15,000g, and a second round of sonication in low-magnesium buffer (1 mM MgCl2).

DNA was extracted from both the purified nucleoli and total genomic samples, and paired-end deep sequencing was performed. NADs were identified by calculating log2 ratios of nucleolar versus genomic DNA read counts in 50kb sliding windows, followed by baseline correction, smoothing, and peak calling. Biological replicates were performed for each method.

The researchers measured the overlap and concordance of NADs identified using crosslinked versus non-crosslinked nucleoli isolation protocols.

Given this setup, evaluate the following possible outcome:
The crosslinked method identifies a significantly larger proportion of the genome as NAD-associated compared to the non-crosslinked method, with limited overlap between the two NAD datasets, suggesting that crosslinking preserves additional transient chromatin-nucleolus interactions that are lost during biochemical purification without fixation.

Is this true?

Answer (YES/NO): NO